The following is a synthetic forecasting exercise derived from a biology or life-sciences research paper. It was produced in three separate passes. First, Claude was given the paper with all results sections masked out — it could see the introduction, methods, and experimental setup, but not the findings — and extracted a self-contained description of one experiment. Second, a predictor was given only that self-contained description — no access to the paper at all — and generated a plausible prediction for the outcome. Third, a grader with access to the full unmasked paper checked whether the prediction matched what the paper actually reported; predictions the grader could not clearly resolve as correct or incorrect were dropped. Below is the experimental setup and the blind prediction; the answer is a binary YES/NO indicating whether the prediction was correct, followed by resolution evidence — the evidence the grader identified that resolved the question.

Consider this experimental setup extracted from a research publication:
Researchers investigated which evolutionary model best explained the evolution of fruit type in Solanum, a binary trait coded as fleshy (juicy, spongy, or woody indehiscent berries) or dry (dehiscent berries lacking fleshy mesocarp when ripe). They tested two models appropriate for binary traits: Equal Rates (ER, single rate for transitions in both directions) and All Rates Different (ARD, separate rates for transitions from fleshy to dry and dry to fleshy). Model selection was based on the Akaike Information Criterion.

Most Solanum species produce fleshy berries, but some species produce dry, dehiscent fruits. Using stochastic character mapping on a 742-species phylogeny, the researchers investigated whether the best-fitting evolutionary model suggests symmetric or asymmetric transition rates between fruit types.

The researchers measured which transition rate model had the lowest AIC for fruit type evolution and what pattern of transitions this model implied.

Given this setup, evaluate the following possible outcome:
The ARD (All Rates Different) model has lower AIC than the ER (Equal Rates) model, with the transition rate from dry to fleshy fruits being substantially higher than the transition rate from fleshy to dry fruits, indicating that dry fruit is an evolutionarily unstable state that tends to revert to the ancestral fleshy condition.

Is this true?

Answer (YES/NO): NO